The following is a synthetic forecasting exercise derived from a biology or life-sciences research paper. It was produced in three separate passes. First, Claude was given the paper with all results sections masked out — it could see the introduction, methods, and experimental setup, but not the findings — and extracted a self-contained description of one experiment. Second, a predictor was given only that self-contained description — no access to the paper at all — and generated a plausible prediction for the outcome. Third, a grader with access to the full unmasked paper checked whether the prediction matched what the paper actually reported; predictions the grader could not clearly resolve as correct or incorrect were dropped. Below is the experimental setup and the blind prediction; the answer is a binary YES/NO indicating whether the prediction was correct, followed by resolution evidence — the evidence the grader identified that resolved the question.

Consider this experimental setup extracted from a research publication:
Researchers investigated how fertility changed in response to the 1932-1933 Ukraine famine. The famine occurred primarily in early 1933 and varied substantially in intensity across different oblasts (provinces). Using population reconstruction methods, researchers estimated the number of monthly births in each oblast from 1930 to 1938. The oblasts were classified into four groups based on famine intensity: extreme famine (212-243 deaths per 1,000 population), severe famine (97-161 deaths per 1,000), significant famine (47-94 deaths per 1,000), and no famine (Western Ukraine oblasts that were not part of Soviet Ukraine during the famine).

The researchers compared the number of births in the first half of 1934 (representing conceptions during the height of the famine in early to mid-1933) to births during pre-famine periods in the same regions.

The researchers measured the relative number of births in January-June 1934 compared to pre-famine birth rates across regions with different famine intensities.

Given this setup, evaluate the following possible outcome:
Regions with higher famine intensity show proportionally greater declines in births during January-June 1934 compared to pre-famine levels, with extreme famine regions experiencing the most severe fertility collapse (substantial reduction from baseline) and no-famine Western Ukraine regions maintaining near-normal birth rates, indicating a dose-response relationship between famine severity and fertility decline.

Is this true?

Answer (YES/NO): YES